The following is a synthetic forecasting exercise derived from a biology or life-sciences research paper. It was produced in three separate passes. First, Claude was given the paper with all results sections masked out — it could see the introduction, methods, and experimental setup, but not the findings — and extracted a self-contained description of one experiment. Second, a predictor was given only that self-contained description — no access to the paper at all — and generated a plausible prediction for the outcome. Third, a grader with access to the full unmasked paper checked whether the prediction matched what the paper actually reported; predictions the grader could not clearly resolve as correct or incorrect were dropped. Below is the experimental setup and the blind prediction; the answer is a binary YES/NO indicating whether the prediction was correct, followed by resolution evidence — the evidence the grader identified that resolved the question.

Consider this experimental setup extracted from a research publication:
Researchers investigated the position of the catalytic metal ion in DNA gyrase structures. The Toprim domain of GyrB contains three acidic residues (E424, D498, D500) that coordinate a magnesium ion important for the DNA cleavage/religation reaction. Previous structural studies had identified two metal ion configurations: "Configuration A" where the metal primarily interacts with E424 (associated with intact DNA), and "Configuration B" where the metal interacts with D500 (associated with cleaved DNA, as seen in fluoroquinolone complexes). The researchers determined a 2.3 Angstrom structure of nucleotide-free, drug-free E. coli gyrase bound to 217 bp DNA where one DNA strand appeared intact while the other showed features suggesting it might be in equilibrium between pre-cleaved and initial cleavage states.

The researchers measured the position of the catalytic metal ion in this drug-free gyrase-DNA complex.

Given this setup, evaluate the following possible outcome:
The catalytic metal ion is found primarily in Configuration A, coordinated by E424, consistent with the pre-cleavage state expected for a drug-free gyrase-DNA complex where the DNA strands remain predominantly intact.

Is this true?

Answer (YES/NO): NO